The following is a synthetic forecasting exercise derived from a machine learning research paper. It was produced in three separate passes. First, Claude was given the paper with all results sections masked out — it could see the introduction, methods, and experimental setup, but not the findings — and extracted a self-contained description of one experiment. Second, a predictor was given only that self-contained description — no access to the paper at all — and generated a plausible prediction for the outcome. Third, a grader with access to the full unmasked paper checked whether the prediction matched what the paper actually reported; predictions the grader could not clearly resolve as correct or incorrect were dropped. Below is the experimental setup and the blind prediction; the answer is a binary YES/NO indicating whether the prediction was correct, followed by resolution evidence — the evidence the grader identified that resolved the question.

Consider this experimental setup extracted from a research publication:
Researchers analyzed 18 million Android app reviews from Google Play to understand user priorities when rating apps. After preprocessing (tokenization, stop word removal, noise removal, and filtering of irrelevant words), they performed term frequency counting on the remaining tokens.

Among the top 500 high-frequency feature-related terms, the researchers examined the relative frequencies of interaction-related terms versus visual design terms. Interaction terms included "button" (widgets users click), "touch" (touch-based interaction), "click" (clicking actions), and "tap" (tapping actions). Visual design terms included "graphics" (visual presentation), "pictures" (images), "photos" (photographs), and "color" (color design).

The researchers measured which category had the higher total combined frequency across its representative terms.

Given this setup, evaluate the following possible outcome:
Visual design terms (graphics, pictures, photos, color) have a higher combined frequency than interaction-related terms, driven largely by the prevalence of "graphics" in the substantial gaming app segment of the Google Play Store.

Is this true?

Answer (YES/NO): NO